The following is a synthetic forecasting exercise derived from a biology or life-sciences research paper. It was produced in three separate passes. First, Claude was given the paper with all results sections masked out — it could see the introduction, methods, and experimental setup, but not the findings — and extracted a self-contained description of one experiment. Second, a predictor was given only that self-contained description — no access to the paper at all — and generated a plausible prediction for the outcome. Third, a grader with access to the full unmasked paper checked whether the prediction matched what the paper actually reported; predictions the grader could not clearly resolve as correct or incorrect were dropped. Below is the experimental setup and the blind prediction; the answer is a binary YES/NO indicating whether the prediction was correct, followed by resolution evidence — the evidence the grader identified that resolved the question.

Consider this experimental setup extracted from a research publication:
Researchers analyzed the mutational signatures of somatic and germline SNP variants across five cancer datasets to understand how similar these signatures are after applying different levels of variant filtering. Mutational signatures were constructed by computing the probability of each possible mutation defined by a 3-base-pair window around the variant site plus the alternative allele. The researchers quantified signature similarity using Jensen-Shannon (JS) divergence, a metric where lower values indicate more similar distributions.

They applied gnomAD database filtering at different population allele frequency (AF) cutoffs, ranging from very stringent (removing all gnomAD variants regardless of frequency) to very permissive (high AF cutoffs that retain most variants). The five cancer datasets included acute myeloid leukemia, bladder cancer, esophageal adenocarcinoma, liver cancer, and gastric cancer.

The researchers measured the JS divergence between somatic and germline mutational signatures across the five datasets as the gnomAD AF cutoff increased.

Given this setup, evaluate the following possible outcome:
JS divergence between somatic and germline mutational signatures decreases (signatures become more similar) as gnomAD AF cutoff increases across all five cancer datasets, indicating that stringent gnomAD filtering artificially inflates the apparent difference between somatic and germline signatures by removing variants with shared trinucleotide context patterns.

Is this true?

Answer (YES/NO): YES